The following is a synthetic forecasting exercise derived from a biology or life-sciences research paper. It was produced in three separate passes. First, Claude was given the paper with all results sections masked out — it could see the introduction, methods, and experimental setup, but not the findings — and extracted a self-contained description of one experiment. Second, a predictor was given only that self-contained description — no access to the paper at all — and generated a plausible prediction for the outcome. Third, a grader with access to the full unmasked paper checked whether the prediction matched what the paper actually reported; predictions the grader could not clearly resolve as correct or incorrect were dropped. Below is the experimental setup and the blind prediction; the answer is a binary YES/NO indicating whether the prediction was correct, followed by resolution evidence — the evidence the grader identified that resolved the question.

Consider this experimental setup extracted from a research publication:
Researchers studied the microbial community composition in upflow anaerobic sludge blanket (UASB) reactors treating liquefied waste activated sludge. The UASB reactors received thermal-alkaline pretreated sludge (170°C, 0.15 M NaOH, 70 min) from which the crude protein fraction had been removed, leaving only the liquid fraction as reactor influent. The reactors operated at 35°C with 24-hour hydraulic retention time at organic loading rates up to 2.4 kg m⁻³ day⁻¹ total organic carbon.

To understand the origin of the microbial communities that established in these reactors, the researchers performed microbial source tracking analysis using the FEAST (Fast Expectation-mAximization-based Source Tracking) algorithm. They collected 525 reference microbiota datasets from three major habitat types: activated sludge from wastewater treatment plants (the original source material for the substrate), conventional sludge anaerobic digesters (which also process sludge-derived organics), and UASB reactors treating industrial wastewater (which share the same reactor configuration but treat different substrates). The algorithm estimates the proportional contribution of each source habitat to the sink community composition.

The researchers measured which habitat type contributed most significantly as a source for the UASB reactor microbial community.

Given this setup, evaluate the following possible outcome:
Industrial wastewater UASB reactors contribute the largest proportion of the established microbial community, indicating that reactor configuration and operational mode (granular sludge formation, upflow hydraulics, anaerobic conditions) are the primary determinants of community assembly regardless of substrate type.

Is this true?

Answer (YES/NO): NO